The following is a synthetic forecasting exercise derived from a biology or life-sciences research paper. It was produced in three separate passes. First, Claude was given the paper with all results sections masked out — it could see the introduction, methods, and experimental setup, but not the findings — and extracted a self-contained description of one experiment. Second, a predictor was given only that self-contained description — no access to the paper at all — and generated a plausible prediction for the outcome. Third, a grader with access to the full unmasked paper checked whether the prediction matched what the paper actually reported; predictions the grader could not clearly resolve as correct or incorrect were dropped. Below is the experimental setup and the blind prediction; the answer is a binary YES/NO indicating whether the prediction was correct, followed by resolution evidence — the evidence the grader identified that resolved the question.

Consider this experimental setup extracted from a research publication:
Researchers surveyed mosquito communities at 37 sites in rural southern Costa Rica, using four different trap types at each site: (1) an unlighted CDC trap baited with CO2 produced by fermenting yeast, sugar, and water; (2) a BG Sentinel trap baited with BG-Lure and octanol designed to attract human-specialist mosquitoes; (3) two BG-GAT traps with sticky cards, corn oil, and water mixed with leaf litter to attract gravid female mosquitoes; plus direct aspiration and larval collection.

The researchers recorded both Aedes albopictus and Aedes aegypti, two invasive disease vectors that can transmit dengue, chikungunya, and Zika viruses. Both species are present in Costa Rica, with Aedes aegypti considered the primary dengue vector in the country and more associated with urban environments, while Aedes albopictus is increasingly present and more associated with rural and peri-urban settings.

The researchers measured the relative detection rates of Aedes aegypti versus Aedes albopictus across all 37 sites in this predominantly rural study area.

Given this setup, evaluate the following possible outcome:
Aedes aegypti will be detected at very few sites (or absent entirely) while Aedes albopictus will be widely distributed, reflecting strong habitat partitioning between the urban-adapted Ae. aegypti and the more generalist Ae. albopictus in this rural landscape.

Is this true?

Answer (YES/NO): NO